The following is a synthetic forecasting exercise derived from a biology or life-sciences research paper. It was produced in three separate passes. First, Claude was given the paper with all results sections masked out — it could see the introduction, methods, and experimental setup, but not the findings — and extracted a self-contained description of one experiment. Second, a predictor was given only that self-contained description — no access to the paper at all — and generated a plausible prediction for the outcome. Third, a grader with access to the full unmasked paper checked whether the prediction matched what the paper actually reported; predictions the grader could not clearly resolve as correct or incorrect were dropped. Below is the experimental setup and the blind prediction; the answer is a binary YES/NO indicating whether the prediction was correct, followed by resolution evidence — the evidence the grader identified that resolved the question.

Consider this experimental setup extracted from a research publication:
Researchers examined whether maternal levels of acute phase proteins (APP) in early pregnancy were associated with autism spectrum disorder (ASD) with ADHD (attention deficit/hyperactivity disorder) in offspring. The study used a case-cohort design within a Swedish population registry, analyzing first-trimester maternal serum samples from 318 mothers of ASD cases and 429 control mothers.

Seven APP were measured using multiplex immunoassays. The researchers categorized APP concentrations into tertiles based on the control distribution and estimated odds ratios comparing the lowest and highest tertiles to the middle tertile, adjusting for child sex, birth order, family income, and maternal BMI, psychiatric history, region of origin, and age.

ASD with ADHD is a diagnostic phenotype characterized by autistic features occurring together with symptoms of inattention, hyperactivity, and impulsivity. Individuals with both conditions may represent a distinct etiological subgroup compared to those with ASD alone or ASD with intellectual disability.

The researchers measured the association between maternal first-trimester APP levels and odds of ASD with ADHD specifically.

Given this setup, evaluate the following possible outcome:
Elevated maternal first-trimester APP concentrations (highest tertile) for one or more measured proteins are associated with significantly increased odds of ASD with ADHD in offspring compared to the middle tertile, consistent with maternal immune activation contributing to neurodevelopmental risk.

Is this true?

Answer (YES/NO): YES